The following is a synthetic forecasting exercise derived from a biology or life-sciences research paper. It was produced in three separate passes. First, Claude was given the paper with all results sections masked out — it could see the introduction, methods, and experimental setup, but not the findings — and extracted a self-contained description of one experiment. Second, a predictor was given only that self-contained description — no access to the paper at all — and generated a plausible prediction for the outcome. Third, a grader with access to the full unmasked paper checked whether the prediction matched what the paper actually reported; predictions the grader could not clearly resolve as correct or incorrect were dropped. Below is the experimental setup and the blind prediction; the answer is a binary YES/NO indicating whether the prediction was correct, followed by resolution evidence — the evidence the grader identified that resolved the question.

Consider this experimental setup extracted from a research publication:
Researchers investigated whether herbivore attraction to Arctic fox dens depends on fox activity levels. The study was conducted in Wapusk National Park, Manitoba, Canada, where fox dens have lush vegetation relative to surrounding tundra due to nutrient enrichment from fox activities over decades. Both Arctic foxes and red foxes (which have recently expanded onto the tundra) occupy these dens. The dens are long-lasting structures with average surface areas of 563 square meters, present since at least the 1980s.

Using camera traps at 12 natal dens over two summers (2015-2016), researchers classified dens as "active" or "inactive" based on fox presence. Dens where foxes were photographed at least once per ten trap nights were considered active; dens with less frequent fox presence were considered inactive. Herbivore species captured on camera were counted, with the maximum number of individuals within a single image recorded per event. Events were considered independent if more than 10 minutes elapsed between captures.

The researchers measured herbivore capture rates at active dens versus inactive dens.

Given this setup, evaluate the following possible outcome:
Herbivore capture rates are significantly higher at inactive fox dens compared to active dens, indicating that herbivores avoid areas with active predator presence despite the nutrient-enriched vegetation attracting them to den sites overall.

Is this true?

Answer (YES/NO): NO